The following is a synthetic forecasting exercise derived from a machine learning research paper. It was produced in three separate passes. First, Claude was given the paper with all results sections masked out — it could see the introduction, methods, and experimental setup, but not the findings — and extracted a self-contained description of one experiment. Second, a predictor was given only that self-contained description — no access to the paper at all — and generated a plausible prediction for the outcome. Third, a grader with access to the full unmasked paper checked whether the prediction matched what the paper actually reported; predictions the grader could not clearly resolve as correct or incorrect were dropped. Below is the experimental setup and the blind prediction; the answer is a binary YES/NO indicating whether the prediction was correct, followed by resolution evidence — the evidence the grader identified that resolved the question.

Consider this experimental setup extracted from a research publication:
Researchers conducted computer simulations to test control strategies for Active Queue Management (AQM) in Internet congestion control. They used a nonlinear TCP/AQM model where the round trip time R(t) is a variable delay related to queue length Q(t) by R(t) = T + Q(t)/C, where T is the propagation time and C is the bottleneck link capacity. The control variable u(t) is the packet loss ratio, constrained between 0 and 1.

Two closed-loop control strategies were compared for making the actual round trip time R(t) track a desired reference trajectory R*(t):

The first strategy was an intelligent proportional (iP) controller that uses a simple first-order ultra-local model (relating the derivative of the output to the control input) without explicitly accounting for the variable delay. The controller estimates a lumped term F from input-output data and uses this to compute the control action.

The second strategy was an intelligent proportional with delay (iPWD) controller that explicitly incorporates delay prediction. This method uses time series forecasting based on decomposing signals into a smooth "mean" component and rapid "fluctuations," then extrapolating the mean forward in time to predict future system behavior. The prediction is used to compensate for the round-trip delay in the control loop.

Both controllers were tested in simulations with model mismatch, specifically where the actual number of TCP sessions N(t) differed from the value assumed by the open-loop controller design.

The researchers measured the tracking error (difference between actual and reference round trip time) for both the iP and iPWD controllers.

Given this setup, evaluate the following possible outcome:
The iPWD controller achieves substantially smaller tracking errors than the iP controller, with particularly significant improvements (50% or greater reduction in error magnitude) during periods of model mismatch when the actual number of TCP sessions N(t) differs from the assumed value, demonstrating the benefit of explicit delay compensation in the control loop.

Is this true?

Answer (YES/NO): NO